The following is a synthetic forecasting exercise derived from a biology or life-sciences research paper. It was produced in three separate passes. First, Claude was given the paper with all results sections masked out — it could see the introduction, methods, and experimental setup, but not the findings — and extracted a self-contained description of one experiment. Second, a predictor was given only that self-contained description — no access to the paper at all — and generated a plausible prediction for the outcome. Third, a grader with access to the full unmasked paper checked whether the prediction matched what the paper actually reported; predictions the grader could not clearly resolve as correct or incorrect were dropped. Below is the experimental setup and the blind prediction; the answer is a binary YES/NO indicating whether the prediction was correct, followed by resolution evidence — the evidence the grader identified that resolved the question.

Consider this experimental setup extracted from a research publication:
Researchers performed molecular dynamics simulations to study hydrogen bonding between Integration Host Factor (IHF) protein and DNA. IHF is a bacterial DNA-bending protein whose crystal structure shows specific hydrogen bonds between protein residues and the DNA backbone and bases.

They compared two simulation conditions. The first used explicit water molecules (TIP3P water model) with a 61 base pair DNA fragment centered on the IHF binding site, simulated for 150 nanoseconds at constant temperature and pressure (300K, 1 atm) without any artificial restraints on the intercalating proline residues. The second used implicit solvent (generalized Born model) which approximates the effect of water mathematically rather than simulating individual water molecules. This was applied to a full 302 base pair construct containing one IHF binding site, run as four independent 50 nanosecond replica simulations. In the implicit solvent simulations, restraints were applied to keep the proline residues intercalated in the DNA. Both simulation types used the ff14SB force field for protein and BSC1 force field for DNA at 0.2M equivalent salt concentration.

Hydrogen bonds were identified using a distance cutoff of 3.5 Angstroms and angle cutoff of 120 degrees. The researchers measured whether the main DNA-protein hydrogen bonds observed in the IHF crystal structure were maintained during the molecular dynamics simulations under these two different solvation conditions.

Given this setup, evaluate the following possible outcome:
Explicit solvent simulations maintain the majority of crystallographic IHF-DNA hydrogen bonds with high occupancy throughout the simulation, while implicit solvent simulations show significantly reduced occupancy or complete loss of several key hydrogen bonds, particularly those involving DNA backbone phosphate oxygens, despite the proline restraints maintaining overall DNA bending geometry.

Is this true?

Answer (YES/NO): NO